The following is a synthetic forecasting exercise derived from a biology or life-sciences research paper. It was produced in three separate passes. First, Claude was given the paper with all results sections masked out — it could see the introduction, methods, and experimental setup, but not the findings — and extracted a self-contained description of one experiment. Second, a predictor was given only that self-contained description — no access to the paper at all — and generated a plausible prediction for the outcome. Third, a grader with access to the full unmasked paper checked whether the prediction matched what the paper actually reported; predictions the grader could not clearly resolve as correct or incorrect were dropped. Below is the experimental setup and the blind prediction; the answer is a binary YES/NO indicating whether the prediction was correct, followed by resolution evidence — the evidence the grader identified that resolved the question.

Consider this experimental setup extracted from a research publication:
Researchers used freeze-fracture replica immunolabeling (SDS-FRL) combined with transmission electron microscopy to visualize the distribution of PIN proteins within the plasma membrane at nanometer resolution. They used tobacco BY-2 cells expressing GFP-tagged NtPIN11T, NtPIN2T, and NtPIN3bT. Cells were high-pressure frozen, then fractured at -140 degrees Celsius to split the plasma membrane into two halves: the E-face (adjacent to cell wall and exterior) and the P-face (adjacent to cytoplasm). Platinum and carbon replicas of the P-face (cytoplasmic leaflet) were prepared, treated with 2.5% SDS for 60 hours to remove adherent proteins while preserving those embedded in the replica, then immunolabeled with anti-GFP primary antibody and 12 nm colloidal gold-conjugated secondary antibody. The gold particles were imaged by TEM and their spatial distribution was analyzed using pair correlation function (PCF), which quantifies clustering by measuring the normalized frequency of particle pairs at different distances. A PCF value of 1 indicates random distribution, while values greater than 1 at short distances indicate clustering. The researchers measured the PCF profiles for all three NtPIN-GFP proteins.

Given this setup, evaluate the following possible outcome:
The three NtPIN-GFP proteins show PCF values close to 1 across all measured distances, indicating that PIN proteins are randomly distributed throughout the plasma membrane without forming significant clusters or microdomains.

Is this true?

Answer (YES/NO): NO